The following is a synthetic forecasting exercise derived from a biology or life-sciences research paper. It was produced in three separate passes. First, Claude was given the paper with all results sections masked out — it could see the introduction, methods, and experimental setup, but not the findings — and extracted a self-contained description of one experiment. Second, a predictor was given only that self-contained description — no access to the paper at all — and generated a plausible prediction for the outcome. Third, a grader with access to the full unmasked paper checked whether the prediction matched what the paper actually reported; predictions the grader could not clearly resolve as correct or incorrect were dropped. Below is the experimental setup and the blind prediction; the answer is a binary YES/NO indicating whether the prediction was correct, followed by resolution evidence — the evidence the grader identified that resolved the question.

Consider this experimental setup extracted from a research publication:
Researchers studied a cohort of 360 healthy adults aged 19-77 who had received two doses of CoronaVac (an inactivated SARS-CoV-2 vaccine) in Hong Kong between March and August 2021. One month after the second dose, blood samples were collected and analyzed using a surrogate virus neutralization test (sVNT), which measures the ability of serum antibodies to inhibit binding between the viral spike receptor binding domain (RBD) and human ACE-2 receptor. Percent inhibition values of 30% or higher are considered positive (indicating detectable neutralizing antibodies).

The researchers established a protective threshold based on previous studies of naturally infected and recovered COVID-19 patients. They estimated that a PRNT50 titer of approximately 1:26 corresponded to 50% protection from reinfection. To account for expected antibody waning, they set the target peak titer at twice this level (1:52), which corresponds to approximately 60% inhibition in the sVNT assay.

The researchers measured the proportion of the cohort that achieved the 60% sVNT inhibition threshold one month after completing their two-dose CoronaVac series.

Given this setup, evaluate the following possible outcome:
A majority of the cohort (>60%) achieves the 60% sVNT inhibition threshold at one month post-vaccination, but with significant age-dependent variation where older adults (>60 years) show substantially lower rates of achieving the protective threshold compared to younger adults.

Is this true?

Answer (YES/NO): NO